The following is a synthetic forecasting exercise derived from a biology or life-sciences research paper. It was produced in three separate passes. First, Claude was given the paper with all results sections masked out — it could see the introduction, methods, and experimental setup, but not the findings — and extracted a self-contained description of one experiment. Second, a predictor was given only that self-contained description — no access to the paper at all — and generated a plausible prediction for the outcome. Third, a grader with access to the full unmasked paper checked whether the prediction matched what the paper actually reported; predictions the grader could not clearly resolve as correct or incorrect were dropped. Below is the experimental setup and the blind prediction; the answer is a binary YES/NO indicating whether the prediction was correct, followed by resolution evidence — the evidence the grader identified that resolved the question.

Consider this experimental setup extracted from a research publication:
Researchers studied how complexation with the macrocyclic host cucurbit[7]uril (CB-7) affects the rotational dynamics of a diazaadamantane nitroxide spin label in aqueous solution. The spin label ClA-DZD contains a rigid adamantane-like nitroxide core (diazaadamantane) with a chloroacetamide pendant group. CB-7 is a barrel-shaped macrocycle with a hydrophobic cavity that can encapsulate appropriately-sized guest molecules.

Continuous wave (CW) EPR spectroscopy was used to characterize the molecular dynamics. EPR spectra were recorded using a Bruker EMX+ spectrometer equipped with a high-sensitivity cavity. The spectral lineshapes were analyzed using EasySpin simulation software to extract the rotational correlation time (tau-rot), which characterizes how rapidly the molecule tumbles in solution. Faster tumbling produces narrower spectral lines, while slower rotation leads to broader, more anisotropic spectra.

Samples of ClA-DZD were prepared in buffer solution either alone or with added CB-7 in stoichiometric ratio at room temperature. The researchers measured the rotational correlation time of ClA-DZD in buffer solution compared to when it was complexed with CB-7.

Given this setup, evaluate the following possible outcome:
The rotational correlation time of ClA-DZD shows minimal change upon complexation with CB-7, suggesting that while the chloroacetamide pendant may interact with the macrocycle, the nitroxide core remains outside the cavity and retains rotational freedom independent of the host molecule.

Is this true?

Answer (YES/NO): NO